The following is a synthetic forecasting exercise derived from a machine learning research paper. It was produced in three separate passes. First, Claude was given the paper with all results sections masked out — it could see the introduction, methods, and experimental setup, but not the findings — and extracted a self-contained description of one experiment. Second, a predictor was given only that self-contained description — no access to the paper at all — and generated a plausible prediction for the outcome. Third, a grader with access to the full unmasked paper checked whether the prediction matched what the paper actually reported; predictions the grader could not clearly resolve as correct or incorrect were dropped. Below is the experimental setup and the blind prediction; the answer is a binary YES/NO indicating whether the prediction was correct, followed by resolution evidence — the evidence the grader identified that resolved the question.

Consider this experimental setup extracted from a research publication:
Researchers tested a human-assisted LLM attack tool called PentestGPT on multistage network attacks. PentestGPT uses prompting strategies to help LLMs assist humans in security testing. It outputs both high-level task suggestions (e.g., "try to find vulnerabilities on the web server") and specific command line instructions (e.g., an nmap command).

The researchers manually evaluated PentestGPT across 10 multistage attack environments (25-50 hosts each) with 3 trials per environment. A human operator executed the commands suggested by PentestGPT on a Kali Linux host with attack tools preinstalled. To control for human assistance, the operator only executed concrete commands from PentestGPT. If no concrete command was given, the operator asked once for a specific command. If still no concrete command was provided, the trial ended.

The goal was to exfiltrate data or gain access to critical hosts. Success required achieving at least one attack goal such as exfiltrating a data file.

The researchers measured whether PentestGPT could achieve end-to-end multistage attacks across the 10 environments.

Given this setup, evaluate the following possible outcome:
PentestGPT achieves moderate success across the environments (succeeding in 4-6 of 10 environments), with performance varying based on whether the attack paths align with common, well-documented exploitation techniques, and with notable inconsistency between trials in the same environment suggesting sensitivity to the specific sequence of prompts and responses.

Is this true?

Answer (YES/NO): NO